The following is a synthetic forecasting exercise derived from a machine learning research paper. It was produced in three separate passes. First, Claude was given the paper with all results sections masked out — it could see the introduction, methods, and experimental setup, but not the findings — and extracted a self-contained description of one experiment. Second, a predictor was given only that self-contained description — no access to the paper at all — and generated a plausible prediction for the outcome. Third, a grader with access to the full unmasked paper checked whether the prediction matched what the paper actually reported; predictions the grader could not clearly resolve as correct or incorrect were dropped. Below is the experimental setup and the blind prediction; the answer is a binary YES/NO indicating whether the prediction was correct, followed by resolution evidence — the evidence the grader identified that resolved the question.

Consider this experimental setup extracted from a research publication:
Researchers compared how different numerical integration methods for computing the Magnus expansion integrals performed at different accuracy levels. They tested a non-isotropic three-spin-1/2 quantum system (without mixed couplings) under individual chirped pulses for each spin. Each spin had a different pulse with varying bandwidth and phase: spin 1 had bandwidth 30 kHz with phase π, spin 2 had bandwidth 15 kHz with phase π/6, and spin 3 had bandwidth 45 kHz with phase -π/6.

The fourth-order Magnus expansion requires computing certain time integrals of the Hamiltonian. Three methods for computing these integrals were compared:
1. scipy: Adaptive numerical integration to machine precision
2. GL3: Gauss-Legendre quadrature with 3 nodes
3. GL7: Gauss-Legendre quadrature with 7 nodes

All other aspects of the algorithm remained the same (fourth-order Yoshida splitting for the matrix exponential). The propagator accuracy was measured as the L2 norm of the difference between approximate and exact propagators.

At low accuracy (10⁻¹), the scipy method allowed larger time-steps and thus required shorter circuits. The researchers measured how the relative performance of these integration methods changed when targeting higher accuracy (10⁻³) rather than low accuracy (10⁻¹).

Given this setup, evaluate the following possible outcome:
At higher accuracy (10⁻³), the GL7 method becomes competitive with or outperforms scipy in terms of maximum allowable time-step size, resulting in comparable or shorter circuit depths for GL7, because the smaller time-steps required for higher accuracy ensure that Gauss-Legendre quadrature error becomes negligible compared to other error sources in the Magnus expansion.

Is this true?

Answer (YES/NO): YES